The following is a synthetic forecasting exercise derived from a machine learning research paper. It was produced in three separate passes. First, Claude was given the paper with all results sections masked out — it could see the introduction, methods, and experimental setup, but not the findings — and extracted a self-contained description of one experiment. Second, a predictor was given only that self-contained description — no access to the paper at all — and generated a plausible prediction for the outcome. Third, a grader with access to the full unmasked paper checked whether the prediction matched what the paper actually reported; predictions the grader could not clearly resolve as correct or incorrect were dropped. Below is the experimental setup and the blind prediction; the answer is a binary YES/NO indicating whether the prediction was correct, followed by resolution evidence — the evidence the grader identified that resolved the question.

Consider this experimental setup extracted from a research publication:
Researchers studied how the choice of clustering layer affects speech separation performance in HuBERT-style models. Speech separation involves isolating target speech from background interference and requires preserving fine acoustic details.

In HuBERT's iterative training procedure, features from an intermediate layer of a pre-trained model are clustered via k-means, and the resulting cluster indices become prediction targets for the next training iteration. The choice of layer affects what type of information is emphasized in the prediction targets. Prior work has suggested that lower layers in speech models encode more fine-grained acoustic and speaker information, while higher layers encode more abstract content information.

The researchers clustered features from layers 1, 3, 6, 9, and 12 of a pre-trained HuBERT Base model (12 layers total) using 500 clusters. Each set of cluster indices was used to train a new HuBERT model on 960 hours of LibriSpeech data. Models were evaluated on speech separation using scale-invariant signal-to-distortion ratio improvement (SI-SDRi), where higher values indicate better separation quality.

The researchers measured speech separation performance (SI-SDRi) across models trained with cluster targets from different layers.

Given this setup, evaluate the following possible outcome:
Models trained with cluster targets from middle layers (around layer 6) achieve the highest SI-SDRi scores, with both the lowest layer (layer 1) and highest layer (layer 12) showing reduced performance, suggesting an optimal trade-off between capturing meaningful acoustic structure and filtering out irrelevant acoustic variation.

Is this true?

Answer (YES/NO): NO